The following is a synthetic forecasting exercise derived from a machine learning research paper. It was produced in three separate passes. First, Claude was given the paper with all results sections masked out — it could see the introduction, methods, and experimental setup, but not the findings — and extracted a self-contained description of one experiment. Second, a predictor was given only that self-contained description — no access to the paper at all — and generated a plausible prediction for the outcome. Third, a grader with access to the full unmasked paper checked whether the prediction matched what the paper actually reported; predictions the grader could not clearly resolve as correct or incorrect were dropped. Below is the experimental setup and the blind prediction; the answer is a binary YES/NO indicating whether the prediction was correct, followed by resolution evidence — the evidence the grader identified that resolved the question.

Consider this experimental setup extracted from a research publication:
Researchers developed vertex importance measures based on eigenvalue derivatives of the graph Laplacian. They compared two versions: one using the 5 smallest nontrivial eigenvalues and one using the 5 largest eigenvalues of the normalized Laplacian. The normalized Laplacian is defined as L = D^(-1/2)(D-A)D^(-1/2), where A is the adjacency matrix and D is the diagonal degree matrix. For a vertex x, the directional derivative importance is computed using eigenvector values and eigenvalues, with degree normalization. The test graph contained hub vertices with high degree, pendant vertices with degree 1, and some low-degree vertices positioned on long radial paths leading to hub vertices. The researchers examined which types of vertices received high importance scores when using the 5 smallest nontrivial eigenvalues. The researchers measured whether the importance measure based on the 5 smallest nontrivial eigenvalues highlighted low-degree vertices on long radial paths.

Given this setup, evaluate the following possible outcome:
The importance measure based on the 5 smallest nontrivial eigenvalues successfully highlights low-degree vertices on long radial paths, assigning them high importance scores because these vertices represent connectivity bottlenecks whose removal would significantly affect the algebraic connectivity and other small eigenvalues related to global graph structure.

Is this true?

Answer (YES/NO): YES